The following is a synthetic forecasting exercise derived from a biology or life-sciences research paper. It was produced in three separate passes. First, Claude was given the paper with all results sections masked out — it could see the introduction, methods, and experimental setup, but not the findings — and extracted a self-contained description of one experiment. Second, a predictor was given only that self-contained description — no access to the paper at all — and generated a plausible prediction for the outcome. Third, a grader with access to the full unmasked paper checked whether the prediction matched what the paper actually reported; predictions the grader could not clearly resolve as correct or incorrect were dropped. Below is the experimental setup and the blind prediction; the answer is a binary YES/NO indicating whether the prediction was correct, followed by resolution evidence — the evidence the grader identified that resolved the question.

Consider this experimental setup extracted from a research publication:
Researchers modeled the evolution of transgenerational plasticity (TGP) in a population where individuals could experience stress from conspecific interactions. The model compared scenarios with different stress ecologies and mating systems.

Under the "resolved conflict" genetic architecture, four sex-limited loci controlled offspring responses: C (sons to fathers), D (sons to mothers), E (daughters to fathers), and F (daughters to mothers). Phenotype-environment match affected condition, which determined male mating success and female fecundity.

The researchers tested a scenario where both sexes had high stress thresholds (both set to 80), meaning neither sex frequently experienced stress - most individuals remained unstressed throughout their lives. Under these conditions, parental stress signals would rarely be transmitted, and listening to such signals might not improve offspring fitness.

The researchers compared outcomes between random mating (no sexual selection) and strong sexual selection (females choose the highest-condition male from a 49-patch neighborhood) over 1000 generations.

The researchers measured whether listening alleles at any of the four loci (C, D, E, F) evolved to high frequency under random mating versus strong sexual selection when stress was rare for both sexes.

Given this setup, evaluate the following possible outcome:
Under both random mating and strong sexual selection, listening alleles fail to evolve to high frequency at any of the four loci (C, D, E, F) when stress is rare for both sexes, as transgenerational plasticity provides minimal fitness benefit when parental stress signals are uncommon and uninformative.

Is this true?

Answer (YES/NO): NO